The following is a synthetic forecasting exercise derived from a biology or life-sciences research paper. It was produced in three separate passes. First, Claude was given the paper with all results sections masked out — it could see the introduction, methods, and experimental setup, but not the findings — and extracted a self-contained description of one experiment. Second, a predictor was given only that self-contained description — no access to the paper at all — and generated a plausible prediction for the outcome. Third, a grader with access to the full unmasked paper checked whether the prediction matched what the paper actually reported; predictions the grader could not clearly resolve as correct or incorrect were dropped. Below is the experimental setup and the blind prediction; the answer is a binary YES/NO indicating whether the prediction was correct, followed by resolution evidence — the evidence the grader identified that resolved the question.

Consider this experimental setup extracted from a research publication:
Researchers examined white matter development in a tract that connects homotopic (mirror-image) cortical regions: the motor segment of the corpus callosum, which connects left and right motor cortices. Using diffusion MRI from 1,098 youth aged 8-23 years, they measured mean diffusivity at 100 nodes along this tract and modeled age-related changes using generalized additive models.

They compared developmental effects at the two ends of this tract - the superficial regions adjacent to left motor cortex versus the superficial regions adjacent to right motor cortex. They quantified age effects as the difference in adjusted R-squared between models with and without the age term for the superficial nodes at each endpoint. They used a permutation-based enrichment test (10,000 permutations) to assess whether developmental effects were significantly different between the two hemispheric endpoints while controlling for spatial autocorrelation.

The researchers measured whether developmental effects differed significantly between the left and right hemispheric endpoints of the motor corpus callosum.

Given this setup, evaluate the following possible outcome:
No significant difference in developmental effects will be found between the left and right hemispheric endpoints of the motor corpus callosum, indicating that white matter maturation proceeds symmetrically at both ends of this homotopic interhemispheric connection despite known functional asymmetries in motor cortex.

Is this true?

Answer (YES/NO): YES